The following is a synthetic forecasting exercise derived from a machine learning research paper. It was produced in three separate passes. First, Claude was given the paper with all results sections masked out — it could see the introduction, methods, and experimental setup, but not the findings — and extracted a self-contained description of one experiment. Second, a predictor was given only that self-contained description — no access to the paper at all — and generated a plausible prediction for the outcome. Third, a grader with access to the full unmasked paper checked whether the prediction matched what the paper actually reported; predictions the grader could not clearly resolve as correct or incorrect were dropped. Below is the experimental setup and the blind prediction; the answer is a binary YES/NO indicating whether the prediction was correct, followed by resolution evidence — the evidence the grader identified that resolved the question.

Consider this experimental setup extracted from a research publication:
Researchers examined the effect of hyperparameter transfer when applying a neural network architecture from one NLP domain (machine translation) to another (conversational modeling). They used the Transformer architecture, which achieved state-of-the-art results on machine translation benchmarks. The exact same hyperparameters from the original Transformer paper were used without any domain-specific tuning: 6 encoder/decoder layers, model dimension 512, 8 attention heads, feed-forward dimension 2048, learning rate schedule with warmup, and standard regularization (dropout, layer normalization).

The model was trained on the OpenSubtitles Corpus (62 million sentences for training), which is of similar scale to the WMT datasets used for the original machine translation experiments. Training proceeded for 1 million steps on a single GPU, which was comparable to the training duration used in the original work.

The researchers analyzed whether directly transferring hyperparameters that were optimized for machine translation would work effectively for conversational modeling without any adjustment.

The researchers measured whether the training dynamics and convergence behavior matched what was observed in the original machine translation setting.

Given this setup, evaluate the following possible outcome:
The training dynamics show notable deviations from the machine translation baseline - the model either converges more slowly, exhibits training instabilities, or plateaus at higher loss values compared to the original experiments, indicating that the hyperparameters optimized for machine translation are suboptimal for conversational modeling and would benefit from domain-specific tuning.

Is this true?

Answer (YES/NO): YES